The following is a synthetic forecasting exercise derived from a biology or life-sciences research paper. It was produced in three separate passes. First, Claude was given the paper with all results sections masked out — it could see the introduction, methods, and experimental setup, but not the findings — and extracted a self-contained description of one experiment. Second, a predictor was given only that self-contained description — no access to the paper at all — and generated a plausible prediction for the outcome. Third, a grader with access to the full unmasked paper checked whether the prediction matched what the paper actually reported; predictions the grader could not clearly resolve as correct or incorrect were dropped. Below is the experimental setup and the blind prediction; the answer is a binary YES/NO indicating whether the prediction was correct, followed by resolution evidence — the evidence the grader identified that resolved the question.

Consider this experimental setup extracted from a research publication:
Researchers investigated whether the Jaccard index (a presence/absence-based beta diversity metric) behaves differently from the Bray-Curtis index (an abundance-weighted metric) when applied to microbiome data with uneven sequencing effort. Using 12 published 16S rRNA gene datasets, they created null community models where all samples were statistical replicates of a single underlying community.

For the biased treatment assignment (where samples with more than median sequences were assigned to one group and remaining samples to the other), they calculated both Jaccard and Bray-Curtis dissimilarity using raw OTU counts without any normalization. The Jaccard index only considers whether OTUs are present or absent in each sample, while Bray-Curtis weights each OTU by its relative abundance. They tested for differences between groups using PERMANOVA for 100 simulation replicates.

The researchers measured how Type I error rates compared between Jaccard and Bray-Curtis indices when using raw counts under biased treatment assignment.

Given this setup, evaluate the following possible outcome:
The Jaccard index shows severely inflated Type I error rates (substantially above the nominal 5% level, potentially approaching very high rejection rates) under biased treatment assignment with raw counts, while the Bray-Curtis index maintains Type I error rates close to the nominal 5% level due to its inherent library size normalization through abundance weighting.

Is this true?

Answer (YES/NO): NO